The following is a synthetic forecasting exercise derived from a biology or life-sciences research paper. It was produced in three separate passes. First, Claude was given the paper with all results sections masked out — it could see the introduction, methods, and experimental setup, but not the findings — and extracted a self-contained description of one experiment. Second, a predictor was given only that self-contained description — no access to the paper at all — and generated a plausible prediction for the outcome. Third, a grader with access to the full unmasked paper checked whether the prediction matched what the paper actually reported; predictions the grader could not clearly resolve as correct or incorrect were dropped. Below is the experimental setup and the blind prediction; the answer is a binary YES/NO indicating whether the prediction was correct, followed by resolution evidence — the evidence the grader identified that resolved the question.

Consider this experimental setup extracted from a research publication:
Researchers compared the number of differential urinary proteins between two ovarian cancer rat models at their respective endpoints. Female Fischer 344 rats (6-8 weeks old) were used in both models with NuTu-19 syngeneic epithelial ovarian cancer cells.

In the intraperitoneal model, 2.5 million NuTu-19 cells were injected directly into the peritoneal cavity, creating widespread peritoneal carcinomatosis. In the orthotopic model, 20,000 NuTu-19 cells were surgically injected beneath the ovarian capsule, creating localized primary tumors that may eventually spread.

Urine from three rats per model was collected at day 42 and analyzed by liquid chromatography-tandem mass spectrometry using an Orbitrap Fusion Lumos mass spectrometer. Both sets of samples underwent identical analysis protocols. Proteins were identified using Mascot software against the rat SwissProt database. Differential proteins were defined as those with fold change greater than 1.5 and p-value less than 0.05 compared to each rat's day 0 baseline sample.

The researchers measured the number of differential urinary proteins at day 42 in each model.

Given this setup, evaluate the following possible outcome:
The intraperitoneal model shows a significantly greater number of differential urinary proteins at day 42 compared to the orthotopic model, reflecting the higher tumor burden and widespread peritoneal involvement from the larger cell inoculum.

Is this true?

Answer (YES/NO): YES